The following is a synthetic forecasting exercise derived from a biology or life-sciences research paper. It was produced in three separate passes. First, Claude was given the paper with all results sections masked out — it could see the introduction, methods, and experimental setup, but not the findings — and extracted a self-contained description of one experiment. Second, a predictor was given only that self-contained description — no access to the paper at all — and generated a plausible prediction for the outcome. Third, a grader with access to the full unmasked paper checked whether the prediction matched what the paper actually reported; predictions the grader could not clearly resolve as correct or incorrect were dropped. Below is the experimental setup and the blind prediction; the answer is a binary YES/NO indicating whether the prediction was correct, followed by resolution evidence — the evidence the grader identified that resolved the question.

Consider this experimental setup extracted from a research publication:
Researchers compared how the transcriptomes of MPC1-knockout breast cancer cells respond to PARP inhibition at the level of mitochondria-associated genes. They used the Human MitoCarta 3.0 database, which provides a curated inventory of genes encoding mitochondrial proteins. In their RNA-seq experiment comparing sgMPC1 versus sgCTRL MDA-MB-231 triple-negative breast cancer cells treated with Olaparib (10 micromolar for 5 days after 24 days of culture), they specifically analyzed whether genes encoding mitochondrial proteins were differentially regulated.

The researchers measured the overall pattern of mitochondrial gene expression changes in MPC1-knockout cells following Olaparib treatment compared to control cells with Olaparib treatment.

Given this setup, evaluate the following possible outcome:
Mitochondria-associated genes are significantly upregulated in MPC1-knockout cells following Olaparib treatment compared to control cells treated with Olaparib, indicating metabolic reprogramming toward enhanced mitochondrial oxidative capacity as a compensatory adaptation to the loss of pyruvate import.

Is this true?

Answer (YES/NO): YES